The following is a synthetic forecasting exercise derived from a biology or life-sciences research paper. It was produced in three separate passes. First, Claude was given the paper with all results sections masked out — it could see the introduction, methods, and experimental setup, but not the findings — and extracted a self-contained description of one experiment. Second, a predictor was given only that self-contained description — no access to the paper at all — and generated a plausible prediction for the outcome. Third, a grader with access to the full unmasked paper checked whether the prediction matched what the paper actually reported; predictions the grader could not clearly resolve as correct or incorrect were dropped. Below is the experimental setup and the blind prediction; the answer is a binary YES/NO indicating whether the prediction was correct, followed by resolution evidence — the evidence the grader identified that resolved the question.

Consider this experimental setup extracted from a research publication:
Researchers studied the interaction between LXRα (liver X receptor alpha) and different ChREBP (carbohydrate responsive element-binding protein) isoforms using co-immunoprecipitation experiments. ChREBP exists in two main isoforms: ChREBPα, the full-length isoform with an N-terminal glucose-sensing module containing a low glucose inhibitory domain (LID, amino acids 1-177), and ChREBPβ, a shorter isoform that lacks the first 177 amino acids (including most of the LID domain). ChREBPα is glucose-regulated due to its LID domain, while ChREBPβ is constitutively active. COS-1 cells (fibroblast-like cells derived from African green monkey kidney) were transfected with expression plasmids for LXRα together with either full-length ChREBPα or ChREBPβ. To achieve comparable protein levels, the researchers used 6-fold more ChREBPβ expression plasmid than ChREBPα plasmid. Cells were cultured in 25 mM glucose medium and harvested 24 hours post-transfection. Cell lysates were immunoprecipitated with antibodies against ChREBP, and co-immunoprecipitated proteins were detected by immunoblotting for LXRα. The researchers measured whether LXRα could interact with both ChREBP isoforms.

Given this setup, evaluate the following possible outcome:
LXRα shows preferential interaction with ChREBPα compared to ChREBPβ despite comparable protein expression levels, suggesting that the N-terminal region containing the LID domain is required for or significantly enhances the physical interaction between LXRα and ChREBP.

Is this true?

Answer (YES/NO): NO